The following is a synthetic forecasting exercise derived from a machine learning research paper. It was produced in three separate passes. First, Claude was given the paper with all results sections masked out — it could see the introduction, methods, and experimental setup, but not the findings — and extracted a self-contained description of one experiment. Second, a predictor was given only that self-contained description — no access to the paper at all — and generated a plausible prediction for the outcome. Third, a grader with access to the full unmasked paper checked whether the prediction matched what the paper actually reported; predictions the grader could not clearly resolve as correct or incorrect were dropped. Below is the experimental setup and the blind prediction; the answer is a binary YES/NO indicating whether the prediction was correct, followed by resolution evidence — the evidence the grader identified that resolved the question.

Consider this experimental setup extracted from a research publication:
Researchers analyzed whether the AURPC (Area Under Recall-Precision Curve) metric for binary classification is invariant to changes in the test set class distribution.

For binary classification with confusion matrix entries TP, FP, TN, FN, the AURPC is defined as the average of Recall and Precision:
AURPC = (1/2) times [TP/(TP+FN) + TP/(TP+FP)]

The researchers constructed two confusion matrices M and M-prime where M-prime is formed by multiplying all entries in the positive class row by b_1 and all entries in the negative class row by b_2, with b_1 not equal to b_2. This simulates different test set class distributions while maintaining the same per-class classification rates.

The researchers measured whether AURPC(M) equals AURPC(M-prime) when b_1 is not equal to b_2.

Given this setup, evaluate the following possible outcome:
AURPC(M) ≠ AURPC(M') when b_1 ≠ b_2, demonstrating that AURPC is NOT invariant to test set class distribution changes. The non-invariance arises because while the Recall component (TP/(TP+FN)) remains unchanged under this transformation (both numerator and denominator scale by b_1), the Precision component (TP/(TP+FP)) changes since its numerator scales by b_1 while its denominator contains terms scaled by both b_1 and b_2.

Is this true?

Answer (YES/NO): YES